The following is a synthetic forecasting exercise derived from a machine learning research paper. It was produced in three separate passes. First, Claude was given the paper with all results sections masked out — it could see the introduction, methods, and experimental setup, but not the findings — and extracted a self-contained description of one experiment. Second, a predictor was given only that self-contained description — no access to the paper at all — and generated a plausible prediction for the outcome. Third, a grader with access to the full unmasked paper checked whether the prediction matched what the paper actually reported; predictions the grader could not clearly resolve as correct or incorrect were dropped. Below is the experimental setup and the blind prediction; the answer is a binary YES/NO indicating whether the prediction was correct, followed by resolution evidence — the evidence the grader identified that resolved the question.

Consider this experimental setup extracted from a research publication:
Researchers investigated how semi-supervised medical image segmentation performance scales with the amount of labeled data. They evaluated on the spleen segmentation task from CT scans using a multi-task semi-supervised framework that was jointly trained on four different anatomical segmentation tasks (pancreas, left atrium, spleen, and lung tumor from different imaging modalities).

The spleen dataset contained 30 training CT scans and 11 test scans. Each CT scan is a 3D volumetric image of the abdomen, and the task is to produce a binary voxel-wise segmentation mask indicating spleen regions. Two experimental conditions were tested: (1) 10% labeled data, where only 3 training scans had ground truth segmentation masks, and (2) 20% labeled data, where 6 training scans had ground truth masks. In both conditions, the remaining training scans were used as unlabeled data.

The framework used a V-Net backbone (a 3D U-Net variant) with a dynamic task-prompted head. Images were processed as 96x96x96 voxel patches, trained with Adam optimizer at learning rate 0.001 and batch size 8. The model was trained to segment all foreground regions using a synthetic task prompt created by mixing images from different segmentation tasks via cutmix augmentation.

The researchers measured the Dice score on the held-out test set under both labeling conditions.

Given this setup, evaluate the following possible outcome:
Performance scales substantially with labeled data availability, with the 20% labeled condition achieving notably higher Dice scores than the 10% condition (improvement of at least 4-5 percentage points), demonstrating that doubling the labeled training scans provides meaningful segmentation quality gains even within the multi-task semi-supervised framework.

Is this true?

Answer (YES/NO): YES